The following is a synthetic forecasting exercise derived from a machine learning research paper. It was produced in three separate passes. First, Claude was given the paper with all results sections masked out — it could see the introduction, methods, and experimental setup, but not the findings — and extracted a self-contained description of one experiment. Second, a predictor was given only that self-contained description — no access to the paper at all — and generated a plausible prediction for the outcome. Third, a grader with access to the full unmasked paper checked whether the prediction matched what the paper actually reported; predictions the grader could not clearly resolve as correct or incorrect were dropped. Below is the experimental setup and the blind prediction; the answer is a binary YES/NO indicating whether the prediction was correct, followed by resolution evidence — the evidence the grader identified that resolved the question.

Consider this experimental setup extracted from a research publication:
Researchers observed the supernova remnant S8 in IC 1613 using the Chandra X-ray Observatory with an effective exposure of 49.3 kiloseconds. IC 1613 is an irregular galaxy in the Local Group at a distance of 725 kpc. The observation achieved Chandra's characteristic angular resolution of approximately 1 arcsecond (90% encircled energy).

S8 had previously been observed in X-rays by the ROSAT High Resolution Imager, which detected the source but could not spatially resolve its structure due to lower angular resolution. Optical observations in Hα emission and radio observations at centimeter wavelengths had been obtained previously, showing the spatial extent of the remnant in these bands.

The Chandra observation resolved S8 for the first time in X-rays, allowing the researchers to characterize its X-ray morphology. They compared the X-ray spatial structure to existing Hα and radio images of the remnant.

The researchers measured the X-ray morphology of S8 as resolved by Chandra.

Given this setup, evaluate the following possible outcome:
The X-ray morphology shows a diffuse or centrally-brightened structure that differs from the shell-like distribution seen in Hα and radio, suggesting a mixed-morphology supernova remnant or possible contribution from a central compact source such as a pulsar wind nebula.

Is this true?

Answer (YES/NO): NO